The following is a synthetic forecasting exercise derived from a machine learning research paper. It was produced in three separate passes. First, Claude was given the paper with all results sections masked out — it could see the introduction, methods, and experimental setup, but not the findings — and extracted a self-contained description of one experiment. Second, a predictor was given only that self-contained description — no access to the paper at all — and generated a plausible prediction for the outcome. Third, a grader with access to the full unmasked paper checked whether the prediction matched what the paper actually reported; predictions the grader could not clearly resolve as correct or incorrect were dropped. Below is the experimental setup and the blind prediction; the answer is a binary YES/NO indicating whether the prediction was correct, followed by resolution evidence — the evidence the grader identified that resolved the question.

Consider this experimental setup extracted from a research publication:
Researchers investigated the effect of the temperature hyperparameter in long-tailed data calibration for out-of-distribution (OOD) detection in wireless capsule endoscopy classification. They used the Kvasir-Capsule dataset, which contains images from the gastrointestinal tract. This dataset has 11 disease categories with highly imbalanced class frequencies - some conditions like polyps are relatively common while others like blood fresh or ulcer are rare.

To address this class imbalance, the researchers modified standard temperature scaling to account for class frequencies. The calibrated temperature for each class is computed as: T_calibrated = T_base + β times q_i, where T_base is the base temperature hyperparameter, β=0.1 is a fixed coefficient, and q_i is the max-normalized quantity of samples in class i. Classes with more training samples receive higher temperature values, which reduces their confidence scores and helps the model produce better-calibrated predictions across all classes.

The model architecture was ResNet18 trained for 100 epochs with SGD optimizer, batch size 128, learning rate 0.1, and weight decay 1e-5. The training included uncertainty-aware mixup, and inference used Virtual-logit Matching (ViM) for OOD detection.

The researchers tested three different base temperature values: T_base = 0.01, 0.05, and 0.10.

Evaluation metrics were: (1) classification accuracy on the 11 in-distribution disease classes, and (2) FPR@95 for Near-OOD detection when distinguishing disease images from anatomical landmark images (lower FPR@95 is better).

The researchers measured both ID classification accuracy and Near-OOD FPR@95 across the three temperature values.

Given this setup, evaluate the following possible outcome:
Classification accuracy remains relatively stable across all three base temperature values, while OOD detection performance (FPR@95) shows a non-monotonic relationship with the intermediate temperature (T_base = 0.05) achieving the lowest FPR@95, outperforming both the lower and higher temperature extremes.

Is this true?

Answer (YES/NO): YES